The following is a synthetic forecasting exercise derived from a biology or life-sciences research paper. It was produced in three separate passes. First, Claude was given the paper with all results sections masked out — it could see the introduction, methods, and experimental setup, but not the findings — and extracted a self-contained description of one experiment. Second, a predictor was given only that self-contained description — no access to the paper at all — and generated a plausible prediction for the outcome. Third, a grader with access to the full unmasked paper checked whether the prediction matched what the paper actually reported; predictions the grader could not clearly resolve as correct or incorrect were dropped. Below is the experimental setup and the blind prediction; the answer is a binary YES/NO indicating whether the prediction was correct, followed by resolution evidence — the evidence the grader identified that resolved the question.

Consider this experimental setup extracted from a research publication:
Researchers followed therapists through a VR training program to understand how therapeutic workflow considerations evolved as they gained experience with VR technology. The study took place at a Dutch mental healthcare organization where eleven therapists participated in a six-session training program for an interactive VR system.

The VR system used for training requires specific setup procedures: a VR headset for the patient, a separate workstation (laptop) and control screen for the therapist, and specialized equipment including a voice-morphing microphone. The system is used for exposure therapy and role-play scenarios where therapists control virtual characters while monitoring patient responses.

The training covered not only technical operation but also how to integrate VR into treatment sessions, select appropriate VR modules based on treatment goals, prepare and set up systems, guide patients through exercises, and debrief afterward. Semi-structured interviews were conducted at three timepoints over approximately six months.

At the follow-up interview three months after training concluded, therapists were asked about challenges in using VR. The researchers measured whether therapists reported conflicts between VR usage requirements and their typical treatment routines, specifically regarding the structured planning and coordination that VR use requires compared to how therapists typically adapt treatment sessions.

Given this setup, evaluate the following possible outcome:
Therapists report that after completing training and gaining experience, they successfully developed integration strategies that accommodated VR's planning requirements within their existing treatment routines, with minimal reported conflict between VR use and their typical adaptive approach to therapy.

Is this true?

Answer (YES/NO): NO